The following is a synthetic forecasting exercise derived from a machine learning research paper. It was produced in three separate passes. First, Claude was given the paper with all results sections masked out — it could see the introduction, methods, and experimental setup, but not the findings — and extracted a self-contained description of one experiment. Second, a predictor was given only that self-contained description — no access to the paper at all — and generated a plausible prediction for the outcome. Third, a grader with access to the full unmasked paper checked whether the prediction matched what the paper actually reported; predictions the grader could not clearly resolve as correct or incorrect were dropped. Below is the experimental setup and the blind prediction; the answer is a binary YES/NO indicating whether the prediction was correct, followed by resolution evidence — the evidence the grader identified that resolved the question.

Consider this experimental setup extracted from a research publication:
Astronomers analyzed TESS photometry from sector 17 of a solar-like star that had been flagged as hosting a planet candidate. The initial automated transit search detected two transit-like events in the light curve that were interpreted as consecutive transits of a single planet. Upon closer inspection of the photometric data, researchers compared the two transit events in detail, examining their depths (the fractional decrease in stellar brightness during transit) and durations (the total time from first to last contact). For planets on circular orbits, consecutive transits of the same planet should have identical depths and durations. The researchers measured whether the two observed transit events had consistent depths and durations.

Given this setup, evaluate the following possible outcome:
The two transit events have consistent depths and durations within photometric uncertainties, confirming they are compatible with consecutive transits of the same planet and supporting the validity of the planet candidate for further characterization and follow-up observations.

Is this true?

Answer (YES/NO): NO